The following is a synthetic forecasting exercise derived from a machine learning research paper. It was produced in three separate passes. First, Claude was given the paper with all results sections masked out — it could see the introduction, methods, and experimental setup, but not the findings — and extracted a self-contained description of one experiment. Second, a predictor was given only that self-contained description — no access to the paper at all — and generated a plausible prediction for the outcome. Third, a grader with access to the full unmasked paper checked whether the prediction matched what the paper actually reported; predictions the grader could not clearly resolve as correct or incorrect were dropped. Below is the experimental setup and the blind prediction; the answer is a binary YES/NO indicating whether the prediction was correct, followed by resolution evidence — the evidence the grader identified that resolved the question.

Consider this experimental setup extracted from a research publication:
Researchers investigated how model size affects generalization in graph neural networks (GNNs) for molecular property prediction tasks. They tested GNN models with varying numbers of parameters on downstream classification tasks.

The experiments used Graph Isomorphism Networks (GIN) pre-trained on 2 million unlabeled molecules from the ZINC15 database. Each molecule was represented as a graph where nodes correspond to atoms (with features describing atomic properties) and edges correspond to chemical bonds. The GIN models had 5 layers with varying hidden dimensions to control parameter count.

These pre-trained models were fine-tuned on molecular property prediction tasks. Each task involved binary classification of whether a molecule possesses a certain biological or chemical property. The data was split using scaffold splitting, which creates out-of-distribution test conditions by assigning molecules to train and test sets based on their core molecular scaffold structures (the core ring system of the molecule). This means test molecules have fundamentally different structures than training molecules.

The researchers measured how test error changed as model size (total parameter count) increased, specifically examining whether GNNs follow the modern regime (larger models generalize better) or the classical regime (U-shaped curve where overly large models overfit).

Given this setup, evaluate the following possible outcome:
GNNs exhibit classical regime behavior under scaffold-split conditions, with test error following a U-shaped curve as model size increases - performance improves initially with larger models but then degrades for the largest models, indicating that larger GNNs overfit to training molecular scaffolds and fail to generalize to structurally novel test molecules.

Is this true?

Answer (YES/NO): YES